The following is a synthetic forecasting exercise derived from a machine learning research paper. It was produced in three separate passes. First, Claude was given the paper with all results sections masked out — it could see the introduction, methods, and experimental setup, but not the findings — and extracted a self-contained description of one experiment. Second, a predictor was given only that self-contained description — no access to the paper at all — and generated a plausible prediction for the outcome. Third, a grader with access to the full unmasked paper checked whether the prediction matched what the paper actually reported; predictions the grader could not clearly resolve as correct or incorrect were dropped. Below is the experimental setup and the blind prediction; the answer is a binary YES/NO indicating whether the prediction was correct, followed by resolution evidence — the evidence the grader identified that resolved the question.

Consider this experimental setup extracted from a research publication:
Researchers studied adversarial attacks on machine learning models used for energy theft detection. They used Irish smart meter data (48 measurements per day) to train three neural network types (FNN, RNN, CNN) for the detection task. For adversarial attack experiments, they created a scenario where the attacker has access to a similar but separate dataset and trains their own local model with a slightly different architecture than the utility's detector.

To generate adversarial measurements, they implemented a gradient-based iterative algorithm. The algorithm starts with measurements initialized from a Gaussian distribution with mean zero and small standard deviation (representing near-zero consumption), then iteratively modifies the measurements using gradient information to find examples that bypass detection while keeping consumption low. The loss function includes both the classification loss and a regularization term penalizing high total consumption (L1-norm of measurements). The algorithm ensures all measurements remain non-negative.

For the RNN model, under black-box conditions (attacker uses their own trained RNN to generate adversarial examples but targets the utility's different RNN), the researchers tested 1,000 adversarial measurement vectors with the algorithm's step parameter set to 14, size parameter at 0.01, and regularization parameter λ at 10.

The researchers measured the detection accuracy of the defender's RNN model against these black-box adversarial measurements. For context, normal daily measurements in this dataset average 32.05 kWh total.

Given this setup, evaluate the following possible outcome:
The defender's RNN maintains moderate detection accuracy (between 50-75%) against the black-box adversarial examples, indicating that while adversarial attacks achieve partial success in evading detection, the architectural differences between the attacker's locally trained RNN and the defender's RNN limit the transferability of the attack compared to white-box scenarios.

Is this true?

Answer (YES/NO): NO